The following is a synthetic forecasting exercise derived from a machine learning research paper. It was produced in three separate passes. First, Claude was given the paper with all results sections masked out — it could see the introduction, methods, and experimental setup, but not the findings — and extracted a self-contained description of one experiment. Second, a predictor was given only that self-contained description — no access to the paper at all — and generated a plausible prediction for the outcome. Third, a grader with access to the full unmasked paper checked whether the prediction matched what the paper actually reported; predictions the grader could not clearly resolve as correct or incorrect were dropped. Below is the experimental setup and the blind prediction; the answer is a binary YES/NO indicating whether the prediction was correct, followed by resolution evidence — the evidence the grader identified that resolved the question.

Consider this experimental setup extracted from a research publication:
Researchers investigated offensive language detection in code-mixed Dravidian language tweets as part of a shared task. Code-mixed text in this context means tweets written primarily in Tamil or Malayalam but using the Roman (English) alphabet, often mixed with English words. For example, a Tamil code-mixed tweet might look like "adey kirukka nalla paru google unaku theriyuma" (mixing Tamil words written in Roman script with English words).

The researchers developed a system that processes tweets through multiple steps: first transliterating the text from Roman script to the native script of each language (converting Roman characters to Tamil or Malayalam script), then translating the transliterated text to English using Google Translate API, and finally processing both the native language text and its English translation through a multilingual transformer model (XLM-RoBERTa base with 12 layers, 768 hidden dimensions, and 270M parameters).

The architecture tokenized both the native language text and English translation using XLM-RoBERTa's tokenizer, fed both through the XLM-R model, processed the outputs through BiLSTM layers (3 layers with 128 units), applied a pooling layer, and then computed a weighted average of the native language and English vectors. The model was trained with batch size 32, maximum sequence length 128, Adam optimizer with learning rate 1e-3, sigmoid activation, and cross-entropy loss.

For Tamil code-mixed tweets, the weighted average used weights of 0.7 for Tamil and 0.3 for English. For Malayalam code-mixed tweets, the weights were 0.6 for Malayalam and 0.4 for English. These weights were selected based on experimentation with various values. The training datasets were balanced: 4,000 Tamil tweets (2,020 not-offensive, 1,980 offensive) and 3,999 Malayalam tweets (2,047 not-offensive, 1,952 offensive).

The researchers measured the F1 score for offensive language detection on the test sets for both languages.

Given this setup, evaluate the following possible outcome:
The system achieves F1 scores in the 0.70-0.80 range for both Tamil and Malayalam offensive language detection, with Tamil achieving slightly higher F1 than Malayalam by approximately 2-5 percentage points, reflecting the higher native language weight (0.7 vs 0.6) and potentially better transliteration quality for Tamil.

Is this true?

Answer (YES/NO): NO